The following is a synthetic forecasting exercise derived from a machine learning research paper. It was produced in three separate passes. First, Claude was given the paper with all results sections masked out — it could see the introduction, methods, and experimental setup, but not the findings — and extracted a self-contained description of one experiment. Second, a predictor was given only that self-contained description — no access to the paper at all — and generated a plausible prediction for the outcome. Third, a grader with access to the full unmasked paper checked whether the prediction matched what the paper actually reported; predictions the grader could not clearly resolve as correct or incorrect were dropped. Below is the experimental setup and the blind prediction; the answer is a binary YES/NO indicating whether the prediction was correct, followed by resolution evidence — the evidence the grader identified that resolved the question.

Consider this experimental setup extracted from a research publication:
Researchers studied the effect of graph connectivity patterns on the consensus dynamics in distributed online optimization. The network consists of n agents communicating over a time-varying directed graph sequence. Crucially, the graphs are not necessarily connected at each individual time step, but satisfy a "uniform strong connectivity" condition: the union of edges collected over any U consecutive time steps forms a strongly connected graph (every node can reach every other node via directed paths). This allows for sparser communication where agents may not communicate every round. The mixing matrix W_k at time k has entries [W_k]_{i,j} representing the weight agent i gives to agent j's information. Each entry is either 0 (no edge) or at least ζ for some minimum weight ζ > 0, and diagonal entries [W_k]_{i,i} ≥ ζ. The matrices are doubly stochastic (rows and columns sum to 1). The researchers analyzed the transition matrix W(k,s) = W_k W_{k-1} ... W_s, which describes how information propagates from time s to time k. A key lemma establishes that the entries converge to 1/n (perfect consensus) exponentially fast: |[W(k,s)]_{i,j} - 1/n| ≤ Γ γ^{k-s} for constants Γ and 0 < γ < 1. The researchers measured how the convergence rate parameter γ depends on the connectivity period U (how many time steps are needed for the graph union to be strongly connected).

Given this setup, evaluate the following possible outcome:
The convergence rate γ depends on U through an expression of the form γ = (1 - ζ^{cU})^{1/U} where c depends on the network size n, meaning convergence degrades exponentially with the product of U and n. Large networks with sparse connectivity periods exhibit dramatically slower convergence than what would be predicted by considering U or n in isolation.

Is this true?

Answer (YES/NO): NO